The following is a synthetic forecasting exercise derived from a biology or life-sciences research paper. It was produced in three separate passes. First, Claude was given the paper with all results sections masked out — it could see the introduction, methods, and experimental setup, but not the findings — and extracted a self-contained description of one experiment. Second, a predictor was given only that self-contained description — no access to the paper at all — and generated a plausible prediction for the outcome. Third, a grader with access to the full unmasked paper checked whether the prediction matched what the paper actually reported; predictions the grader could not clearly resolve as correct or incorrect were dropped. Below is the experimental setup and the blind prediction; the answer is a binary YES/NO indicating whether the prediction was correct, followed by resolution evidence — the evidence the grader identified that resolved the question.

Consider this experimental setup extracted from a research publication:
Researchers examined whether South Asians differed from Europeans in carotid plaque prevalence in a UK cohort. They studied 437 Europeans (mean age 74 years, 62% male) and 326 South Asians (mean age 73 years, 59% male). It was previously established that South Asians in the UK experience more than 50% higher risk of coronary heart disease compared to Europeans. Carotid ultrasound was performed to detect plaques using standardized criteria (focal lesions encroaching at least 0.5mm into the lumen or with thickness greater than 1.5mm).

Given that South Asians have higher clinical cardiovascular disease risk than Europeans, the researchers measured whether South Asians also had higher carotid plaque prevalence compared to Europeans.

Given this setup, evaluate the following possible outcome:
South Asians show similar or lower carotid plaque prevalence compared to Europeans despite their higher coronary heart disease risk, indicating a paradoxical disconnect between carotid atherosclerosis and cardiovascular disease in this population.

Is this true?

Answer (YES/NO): YES